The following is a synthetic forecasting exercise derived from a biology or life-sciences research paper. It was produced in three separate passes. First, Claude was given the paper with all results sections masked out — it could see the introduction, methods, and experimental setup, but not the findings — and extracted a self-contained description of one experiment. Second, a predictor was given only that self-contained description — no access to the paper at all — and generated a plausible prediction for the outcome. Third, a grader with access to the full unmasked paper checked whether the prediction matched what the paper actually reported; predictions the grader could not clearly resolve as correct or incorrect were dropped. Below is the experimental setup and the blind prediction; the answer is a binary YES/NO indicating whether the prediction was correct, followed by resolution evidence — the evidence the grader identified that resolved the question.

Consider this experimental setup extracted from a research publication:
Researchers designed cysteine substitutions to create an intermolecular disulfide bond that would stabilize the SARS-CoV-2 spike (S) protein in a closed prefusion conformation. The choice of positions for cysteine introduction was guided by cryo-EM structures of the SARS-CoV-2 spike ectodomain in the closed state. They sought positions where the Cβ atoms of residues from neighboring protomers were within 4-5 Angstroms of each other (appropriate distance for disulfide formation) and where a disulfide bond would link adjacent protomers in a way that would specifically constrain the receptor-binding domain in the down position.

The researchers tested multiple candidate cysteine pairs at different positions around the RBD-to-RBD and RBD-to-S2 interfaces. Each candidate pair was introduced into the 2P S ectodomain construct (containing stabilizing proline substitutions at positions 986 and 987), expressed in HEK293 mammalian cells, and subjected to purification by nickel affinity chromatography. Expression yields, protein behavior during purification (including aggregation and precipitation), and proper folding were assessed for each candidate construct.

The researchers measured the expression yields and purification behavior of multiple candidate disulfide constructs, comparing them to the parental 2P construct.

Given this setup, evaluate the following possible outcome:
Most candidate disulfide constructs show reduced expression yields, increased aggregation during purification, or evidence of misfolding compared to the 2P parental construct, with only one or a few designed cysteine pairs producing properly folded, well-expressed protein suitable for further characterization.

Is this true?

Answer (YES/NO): YES